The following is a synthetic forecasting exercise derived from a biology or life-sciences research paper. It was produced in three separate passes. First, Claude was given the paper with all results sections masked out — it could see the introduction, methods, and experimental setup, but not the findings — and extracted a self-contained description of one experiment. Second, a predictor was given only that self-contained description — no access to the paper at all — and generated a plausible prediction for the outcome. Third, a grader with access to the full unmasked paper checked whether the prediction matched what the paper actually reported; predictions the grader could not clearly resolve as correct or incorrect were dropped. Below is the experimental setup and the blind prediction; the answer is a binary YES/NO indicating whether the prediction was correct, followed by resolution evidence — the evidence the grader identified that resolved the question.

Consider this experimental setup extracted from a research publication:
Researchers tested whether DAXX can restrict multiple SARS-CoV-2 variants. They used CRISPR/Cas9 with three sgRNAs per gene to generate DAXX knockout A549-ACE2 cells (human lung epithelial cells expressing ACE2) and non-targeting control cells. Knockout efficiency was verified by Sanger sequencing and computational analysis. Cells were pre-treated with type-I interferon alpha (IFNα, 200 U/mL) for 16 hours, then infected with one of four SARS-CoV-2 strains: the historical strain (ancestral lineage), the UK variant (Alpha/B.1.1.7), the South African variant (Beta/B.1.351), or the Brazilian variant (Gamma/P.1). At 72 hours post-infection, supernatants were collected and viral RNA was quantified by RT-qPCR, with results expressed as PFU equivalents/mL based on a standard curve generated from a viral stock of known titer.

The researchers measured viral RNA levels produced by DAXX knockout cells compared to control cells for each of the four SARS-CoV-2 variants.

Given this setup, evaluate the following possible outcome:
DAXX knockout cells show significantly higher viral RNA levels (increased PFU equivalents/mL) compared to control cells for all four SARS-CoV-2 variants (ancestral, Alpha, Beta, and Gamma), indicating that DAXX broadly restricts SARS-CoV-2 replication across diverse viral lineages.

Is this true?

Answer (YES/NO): YES